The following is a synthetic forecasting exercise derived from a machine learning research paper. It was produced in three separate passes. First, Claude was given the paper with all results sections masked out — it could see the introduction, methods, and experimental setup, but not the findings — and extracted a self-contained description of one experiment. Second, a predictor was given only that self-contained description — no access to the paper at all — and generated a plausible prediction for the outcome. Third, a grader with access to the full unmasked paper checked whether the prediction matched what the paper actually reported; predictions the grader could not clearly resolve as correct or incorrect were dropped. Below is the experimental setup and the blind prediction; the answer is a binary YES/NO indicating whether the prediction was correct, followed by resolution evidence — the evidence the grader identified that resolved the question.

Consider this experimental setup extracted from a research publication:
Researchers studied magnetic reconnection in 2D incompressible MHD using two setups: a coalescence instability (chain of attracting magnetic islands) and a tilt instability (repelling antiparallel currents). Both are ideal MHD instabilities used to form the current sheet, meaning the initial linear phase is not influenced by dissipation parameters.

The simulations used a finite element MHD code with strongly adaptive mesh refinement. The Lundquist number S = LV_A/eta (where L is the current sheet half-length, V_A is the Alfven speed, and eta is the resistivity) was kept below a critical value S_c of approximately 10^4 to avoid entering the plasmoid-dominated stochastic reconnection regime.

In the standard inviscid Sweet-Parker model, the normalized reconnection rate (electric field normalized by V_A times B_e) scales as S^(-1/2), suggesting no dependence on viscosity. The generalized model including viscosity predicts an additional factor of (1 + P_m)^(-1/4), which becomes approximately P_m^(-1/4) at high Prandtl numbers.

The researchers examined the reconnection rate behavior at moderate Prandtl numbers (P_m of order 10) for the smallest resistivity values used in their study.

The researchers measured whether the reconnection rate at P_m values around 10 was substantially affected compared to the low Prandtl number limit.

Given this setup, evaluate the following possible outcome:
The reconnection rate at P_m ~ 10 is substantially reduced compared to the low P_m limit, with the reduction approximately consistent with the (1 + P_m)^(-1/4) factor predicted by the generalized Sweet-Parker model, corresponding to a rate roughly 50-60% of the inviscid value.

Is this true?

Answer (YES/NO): YES